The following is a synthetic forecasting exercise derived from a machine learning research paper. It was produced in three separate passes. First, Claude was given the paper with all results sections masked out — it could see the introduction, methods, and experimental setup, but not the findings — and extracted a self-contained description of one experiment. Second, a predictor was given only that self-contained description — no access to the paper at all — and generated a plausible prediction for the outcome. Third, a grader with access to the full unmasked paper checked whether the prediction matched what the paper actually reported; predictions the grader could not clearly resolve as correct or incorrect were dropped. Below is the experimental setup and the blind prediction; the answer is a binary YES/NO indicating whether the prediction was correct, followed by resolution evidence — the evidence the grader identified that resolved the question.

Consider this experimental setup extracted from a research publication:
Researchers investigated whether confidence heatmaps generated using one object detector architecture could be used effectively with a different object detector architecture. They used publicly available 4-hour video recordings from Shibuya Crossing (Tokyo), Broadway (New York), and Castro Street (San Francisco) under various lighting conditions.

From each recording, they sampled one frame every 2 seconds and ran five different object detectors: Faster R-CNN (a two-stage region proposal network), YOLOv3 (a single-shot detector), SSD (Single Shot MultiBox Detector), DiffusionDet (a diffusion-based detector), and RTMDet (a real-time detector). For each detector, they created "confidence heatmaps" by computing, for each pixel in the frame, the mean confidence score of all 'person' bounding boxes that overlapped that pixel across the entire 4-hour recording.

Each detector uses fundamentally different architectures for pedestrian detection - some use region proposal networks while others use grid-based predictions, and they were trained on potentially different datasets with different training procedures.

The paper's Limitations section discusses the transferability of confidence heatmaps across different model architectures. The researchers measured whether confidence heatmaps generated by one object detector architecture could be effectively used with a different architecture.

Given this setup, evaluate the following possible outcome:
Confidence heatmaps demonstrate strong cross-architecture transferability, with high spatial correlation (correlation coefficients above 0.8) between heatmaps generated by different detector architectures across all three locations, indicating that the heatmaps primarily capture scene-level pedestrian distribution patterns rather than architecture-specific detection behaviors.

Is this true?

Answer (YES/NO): NO